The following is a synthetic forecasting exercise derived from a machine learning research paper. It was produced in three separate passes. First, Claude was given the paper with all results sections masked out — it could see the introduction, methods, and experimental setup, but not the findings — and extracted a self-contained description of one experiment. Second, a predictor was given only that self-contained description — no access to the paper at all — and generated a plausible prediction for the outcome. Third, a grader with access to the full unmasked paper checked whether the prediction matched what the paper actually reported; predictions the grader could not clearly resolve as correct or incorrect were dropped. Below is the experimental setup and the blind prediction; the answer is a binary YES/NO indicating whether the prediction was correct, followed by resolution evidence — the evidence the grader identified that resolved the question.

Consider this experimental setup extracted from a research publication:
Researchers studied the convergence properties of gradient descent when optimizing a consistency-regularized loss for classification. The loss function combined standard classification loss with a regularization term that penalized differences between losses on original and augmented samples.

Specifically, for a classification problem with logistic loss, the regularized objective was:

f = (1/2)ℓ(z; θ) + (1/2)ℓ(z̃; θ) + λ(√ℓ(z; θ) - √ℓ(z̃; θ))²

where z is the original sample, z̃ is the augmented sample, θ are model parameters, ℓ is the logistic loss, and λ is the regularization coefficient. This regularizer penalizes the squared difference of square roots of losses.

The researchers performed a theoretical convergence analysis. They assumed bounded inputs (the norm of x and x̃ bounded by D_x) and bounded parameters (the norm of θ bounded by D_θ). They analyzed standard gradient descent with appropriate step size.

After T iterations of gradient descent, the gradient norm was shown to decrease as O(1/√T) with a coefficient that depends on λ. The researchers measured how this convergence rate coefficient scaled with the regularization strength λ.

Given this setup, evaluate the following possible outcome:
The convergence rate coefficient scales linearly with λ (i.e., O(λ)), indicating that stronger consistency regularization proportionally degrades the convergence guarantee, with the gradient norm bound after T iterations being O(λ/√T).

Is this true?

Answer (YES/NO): YES